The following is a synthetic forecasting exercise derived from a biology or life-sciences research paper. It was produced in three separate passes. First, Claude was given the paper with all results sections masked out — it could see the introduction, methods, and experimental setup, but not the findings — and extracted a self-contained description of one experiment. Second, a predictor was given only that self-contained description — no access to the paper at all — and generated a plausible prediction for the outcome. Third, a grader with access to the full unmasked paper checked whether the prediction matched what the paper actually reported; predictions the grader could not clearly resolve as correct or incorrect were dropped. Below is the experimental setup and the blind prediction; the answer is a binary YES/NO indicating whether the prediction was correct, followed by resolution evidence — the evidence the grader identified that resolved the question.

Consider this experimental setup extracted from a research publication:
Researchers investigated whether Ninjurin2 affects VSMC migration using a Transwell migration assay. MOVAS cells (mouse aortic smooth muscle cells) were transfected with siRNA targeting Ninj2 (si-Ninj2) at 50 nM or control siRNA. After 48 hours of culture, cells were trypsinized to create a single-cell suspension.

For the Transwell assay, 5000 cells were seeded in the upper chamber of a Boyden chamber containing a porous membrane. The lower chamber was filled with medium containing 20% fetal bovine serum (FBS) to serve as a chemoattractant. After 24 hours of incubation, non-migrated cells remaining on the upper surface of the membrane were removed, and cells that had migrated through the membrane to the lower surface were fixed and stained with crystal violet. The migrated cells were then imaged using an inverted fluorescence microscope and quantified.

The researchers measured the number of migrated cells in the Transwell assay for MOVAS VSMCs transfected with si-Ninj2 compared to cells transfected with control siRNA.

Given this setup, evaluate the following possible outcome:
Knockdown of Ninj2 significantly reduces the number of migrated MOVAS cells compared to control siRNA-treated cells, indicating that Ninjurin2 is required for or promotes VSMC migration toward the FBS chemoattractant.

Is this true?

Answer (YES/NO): NO